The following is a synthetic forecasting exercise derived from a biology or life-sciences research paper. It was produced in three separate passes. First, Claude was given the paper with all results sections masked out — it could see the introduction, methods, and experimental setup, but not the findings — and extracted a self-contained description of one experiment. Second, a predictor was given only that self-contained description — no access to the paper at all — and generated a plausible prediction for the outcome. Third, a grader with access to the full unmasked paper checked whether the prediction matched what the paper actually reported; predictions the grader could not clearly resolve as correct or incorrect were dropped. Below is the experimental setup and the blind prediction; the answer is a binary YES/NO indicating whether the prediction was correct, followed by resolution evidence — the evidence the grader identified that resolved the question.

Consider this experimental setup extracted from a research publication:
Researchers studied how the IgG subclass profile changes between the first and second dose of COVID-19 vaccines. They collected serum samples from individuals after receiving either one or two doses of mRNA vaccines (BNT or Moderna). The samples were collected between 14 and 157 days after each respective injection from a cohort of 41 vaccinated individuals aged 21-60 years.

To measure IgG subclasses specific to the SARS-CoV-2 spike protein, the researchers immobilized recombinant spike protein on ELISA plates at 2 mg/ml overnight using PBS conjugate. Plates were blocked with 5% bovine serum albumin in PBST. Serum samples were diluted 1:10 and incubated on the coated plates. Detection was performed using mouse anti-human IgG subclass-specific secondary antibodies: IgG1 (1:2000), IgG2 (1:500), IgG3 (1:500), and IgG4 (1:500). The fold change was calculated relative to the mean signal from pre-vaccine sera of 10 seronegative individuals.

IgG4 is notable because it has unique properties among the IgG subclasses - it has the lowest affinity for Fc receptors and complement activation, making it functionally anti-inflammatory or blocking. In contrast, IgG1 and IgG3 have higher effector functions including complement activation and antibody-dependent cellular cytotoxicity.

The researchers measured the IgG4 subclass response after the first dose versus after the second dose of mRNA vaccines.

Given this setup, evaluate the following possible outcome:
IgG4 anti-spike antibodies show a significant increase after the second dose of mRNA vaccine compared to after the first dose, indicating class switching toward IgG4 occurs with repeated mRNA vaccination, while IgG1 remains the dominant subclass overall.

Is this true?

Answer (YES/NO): NO